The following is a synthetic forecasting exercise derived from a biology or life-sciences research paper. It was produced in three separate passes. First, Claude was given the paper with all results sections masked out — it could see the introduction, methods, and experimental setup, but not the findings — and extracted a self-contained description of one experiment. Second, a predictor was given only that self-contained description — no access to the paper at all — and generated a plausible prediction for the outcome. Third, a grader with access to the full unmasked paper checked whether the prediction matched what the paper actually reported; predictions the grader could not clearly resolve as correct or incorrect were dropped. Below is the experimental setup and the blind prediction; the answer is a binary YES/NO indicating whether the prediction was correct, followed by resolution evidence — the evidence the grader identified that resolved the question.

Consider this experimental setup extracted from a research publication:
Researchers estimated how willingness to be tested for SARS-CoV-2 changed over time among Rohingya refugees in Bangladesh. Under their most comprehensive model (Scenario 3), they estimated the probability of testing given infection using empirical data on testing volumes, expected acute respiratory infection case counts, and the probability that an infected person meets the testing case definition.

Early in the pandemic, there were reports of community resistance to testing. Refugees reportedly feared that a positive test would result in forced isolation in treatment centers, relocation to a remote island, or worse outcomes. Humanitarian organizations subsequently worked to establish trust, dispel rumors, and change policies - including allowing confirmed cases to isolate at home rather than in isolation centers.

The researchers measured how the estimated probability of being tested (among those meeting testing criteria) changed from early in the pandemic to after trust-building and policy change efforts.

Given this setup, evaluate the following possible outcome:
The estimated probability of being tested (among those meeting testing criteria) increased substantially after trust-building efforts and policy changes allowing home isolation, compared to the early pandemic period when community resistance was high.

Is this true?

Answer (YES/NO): YES